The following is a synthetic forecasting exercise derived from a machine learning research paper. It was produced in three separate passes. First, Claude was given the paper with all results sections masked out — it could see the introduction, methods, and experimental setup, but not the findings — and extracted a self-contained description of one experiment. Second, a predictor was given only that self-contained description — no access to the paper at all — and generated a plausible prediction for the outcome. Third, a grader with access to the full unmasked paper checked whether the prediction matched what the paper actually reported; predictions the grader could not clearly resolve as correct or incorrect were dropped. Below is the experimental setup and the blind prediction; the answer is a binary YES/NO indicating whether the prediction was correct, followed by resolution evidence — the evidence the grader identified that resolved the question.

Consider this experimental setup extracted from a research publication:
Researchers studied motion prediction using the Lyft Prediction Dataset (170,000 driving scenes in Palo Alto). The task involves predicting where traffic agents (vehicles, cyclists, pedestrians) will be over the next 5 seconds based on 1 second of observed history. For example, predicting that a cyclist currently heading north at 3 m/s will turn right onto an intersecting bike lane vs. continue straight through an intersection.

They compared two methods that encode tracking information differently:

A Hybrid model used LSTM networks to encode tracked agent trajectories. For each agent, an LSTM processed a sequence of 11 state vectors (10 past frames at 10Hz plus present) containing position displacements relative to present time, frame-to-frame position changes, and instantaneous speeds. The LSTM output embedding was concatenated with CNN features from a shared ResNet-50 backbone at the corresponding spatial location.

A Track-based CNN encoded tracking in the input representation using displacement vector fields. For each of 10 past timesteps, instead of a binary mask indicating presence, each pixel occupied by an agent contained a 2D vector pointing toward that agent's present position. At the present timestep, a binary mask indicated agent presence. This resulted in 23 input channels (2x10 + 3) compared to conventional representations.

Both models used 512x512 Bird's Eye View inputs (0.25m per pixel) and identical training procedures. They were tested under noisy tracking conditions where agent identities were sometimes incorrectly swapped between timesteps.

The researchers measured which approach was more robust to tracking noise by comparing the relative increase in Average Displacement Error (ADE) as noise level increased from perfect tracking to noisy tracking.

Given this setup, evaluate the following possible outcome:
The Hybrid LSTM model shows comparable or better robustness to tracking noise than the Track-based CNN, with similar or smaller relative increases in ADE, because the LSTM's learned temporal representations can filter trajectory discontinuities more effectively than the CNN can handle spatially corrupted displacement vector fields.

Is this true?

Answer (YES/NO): YES